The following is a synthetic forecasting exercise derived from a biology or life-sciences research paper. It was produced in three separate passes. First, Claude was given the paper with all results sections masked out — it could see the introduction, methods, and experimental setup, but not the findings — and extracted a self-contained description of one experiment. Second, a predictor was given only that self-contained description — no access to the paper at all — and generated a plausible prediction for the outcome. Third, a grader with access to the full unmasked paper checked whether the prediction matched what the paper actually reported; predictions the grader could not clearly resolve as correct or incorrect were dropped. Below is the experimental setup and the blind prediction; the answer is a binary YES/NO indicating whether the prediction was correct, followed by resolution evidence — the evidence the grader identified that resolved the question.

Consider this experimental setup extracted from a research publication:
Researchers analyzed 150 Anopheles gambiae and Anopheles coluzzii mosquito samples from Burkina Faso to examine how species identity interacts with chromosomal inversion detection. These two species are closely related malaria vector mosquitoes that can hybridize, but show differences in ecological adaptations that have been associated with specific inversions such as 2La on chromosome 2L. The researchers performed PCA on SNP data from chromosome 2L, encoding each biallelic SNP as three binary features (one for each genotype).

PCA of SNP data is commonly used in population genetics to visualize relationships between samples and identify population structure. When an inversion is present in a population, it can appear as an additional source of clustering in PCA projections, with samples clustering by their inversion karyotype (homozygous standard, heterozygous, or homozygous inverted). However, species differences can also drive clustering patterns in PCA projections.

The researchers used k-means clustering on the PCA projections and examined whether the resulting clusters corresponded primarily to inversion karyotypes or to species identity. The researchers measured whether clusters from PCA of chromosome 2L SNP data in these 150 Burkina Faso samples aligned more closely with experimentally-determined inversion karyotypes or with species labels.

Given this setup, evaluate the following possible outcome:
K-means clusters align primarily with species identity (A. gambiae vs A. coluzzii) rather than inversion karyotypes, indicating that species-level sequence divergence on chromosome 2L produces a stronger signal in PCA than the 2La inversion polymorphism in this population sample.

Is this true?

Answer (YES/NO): NO